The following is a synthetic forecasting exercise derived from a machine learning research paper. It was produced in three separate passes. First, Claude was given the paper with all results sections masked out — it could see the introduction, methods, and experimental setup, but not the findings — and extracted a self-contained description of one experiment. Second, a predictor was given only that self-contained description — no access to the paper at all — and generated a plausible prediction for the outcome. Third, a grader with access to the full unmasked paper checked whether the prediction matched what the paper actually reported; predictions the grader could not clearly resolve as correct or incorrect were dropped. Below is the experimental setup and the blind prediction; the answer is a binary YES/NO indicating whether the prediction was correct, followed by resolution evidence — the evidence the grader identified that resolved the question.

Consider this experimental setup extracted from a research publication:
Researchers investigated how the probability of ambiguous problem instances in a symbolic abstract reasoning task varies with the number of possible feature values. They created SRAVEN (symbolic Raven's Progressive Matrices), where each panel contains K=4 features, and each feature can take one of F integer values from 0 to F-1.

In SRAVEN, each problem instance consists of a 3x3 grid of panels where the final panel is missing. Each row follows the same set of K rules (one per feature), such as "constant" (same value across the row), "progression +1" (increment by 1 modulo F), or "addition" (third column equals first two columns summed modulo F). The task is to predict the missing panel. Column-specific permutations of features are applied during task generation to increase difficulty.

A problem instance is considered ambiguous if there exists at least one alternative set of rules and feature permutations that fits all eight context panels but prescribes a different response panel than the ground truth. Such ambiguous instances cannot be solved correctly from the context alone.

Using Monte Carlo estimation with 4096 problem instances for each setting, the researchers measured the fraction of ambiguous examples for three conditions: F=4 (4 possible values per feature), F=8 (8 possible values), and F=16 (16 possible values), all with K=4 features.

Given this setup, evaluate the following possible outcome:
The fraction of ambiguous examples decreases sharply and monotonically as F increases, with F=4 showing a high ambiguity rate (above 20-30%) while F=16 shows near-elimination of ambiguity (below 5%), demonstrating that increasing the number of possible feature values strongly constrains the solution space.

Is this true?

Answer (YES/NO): NO